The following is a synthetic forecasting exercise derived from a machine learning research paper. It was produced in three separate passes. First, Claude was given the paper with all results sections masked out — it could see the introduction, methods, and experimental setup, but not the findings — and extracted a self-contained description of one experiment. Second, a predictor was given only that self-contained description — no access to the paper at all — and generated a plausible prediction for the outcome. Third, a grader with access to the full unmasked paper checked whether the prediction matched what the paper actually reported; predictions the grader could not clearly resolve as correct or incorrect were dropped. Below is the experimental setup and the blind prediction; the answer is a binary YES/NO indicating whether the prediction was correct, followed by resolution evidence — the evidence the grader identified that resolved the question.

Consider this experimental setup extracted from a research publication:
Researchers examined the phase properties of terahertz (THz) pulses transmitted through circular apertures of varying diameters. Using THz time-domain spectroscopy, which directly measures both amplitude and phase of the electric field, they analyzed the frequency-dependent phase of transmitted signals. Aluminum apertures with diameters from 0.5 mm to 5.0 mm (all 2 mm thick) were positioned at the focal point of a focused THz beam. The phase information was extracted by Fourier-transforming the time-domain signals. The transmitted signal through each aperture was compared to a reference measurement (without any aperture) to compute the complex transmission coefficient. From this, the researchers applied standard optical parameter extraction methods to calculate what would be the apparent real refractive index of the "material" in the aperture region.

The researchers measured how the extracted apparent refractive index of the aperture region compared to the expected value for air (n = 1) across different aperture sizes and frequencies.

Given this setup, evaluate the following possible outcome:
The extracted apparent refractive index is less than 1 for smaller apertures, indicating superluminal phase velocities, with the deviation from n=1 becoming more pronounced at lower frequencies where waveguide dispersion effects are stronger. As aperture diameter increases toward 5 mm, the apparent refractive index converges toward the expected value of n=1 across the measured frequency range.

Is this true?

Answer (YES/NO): NO